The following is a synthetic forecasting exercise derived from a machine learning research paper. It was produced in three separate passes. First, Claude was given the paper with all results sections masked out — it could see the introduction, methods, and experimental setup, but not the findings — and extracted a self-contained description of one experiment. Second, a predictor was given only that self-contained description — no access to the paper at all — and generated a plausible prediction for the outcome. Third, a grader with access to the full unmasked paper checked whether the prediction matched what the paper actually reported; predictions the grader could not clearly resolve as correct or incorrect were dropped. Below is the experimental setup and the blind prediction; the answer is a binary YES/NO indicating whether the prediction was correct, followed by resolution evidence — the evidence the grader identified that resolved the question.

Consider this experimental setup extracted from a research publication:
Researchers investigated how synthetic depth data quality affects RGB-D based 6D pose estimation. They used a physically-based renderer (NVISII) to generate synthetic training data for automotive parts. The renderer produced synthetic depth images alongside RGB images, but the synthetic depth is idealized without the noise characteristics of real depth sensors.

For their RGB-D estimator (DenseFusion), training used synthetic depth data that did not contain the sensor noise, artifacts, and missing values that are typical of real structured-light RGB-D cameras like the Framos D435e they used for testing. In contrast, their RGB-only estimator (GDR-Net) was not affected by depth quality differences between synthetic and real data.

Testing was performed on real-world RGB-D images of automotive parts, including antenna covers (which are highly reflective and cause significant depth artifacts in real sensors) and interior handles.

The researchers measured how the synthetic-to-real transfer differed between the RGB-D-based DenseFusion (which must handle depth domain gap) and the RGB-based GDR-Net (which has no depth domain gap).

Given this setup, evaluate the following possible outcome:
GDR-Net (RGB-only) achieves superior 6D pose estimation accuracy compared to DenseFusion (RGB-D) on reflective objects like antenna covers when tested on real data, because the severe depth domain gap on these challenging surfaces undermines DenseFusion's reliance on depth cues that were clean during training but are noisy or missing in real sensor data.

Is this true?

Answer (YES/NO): YES